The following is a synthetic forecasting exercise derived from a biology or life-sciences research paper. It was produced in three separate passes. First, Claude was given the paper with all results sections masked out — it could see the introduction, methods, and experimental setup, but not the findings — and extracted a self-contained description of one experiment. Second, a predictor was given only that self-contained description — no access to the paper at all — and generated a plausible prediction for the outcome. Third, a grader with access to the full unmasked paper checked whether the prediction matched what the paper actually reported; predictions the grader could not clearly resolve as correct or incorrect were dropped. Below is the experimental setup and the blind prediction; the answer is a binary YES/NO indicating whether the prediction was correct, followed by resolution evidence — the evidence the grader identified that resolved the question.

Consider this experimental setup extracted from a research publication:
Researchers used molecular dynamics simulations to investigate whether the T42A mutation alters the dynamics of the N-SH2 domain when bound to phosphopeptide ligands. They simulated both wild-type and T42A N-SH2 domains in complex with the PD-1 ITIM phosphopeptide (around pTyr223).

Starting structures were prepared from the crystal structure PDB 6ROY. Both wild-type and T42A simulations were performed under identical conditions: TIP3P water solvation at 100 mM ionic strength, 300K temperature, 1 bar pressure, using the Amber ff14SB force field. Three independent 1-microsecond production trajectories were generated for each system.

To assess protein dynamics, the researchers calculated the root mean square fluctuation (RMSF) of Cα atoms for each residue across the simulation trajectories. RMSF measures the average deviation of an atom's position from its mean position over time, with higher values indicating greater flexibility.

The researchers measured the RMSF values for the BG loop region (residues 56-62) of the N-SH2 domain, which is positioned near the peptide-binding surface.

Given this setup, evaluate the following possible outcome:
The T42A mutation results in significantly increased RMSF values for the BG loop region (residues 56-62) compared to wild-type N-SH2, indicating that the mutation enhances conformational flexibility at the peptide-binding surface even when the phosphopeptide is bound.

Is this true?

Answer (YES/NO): NO